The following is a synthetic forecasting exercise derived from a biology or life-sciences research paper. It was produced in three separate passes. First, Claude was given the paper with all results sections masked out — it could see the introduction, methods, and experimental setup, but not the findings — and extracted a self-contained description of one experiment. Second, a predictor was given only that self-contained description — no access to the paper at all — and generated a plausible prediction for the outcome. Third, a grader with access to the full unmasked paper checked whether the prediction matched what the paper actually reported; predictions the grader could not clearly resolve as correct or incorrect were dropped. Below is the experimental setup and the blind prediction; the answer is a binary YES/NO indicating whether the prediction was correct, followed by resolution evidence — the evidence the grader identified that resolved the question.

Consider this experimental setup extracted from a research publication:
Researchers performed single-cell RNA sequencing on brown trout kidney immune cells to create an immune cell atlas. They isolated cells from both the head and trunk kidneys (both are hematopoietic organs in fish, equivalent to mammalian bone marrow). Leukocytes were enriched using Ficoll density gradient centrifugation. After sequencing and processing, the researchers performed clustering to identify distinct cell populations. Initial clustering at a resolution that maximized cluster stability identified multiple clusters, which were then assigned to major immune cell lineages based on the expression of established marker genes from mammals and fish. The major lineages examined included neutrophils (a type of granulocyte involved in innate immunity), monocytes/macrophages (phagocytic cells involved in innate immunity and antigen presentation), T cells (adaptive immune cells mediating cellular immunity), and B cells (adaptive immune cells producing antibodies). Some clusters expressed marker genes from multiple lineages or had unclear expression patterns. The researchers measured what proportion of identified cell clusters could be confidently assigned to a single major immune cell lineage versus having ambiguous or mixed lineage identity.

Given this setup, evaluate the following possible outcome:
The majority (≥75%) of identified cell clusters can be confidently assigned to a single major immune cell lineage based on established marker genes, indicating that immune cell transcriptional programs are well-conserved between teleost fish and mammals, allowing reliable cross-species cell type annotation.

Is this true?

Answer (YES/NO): YES